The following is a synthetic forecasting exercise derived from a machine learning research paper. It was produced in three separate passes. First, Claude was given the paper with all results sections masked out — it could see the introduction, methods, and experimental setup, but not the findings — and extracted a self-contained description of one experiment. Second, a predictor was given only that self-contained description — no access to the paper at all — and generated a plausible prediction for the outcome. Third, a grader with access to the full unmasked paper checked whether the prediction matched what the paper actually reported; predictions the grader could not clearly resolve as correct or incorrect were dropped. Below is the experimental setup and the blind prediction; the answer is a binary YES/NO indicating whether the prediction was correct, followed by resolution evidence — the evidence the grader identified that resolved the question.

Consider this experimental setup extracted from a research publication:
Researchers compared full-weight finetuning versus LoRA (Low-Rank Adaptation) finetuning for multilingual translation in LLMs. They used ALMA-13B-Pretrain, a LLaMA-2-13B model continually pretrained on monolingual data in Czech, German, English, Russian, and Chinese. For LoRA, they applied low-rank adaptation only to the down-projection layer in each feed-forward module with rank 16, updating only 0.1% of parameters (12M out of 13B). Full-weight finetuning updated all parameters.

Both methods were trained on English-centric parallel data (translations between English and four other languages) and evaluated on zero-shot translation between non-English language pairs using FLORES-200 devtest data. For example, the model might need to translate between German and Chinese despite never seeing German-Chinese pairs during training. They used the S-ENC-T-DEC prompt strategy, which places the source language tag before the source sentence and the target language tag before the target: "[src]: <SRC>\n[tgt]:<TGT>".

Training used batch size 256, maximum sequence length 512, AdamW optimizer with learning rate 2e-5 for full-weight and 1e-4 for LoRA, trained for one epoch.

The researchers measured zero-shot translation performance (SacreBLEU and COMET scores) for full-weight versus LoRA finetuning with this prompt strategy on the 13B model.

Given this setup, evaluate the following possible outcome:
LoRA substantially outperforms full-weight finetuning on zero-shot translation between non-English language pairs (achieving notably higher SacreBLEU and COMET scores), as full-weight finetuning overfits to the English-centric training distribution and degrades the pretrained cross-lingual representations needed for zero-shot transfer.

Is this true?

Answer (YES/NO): NO